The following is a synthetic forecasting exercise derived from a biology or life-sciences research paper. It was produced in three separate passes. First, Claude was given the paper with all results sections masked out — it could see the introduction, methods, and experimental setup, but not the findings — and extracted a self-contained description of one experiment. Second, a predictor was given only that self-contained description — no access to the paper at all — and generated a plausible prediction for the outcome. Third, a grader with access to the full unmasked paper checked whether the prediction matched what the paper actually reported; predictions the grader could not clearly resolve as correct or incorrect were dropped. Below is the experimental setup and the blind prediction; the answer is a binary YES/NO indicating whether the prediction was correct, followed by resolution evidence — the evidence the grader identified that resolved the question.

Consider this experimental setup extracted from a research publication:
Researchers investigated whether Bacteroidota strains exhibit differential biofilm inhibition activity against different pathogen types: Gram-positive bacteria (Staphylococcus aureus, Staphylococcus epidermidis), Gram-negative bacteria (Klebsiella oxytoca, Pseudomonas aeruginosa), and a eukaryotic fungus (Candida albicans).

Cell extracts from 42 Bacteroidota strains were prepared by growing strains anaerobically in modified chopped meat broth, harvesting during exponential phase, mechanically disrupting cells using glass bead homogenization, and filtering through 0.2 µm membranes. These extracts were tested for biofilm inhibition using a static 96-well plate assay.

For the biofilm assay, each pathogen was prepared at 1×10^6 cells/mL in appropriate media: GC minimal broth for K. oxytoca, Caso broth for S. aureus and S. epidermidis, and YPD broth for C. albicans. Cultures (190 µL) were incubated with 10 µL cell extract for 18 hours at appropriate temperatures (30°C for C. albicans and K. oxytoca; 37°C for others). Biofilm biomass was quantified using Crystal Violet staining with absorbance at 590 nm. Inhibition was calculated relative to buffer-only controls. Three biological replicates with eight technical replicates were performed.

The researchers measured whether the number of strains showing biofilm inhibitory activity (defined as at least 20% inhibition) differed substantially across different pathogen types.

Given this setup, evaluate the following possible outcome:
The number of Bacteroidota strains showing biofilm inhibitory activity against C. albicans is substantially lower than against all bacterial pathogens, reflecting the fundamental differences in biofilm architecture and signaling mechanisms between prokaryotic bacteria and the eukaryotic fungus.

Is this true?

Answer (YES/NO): NO